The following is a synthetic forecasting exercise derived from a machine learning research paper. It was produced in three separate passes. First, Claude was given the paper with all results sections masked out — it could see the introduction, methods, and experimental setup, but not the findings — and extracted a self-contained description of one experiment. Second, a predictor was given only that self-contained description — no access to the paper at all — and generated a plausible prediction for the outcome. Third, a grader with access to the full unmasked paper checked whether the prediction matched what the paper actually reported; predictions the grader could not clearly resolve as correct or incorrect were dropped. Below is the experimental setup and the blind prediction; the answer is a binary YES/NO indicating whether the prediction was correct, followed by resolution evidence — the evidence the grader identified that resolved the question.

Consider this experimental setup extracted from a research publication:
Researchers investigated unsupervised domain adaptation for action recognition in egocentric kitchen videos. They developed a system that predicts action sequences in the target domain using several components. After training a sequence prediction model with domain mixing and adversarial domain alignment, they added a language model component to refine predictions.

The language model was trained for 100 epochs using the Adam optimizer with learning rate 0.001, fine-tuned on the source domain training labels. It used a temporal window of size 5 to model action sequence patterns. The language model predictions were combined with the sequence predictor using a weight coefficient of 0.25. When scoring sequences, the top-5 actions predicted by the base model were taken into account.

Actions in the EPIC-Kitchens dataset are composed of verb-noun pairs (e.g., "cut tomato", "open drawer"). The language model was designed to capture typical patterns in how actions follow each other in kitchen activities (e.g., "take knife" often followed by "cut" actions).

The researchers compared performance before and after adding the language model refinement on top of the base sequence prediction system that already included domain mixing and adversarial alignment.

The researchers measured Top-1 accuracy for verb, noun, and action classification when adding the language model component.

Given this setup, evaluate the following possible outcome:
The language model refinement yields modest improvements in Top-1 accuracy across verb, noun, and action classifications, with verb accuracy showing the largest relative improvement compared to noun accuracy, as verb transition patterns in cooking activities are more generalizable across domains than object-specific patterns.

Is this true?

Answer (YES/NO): NO